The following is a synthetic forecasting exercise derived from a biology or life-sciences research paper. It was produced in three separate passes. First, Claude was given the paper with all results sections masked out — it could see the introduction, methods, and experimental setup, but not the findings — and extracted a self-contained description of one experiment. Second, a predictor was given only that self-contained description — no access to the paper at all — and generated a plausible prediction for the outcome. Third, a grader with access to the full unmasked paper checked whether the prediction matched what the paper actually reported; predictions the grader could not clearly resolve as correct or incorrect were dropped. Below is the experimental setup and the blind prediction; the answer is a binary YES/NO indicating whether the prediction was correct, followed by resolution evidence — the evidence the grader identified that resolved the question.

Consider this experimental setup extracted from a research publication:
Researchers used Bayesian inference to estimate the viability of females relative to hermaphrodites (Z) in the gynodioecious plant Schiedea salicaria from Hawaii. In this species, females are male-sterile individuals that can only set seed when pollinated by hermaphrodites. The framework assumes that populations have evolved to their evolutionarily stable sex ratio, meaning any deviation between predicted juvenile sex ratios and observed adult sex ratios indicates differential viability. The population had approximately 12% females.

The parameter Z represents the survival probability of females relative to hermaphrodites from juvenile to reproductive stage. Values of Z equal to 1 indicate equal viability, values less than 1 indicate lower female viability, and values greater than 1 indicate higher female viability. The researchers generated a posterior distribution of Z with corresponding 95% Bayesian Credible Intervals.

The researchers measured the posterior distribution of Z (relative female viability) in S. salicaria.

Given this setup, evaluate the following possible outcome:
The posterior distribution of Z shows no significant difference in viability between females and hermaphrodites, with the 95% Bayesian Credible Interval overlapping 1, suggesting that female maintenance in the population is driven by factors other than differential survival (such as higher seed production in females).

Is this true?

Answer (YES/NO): YES